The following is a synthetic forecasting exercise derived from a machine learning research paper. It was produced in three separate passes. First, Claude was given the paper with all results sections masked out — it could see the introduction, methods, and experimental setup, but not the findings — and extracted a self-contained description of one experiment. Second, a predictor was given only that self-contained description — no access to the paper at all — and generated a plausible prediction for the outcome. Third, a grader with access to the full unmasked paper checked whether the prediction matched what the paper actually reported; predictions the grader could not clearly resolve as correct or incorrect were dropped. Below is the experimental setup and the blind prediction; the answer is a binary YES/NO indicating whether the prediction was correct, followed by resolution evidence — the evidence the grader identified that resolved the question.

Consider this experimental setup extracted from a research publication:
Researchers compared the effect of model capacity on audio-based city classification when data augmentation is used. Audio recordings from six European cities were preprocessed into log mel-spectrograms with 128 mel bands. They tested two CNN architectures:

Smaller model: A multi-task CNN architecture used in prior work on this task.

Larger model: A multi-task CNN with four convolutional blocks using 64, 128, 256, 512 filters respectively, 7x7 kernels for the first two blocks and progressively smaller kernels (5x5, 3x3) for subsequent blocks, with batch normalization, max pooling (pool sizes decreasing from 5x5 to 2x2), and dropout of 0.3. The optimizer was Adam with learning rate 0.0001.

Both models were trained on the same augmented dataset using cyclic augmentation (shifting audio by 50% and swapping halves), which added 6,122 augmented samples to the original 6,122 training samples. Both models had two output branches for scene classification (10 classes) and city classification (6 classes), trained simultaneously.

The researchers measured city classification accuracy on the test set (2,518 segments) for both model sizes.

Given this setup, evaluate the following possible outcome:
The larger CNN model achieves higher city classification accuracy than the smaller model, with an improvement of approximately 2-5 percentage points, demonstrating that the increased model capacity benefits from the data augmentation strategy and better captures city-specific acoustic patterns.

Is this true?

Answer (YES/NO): NO